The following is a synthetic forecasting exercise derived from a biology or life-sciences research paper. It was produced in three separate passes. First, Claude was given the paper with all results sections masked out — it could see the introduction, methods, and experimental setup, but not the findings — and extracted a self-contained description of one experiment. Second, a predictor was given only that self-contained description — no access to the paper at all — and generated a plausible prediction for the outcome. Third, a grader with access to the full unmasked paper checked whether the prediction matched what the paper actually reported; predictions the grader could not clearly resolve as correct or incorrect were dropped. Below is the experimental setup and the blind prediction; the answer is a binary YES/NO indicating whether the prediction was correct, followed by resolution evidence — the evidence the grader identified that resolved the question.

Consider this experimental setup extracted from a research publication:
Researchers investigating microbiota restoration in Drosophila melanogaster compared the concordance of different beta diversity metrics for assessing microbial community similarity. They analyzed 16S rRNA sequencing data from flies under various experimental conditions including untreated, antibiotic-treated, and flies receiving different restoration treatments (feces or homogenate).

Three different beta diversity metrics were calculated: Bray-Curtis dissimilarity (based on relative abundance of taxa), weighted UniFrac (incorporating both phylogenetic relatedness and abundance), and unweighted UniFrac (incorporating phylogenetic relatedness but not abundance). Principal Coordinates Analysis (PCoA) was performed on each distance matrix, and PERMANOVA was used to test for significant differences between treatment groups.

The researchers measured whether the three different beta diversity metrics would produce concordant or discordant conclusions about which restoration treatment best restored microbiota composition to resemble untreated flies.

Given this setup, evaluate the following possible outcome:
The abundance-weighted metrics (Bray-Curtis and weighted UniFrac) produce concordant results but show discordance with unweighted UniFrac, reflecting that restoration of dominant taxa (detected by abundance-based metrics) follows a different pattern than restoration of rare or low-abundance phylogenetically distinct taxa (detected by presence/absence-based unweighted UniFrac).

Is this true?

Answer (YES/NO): NO